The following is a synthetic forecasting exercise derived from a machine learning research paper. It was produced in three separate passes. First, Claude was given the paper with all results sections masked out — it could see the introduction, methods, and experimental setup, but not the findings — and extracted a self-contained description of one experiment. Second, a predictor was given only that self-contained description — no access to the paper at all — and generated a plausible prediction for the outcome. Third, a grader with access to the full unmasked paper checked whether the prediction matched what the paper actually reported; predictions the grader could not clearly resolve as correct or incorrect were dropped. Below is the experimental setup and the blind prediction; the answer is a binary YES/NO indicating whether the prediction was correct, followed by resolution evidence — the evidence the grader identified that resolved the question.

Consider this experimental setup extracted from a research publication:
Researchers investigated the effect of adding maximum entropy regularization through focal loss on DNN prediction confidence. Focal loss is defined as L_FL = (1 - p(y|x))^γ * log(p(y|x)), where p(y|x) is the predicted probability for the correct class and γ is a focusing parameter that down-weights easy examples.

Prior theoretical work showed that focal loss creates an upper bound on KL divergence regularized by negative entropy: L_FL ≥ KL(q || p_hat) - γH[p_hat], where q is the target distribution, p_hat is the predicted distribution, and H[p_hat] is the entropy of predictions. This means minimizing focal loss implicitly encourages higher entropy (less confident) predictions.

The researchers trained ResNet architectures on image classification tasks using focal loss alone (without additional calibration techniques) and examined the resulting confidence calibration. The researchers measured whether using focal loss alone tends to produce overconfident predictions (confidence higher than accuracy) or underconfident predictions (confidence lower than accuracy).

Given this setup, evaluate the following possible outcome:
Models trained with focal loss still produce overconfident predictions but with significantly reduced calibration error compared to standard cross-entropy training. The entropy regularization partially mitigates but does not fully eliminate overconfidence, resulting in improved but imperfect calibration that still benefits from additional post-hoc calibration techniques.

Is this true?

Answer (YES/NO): NO